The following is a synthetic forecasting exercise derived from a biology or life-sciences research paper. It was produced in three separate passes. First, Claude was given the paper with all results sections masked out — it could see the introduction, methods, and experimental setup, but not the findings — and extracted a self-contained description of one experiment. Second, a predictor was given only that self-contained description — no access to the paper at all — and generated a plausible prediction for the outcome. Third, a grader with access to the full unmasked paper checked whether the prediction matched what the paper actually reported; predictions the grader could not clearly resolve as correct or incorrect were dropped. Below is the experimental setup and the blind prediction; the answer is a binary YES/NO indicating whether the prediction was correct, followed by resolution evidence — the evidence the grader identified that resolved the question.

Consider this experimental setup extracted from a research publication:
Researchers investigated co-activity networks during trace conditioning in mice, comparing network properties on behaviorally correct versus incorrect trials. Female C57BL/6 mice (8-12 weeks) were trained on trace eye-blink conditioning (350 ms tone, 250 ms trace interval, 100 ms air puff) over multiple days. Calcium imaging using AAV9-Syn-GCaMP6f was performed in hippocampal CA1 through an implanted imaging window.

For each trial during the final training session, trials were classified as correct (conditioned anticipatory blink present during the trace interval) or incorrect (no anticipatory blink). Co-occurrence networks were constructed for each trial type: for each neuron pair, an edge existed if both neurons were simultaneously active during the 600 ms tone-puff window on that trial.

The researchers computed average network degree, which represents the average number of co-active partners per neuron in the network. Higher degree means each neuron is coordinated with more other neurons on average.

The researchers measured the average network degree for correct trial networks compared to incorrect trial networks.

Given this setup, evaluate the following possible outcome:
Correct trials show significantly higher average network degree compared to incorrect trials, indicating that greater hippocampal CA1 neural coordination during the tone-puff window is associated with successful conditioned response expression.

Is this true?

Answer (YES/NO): NO